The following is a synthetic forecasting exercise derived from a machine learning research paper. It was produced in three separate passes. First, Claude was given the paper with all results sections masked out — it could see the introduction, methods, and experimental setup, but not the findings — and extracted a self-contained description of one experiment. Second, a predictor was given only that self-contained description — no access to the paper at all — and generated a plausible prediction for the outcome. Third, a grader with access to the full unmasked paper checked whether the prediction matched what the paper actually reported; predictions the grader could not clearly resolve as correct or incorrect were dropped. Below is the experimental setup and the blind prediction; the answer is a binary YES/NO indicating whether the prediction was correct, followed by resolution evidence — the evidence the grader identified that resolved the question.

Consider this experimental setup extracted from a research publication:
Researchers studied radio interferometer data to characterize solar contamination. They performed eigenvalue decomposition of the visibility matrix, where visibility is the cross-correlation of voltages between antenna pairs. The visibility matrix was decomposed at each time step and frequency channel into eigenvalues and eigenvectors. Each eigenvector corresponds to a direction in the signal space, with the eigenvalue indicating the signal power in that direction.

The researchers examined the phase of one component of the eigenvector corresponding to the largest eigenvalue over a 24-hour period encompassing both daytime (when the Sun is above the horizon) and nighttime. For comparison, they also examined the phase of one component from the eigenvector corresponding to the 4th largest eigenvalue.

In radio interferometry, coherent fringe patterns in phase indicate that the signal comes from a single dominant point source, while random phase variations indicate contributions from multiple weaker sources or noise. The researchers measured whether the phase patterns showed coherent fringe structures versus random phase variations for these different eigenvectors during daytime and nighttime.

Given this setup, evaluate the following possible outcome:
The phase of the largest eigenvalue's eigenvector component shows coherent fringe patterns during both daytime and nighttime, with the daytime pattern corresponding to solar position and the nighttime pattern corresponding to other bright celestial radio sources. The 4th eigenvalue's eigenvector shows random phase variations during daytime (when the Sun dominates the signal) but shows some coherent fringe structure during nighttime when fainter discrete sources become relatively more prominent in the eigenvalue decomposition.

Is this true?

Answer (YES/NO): NO